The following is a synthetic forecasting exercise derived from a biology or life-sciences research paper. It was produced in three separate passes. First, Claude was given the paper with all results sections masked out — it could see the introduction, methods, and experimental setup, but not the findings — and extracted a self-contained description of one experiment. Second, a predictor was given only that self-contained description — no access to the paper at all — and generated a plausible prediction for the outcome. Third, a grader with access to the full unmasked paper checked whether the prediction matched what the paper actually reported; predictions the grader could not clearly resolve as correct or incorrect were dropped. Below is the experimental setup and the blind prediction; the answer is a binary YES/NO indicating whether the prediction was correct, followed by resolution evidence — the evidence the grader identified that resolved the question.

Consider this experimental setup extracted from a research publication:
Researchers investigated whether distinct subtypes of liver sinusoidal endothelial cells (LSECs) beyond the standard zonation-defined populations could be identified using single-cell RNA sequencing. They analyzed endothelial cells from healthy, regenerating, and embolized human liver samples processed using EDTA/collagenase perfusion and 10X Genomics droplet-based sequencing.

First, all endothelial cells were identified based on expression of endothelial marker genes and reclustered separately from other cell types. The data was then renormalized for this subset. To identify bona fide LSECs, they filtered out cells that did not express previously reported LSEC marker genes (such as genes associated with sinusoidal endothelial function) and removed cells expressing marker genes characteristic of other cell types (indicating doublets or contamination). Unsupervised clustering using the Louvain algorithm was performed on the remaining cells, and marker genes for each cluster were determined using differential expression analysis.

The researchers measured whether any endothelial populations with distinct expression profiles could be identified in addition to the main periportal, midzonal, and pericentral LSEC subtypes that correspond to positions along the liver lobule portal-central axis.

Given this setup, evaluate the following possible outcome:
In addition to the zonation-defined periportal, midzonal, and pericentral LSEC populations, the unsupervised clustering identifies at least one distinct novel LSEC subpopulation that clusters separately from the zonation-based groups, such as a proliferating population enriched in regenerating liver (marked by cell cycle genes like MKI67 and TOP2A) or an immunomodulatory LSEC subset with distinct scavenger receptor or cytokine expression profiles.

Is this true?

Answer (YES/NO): YES